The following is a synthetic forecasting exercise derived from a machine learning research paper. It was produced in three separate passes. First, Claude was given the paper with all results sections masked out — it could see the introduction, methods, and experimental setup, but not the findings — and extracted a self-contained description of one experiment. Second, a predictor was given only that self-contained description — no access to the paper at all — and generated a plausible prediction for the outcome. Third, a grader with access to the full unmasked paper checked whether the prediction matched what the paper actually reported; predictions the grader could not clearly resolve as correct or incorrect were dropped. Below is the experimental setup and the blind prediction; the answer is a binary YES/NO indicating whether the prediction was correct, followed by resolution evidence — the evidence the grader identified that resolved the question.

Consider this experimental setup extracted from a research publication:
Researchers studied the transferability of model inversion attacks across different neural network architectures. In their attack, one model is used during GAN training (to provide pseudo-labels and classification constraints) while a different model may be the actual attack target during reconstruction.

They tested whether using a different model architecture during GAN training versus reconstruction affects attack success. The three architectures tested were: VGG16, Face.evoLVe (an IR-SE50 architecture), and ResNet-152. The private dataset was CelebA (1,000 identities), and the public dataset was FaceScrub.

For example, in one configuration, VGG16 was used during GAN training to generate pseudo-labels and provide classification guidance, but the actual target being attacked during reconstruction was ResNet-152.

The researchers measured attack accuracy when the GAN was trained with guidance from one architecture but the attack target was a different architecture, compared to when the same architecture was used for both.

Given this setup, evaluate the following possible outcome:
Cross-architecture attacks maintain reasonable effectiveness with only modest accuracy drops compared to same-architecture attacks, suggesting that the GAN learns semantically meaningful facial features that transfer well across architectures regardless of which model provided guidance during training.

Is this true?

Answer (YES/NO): NO